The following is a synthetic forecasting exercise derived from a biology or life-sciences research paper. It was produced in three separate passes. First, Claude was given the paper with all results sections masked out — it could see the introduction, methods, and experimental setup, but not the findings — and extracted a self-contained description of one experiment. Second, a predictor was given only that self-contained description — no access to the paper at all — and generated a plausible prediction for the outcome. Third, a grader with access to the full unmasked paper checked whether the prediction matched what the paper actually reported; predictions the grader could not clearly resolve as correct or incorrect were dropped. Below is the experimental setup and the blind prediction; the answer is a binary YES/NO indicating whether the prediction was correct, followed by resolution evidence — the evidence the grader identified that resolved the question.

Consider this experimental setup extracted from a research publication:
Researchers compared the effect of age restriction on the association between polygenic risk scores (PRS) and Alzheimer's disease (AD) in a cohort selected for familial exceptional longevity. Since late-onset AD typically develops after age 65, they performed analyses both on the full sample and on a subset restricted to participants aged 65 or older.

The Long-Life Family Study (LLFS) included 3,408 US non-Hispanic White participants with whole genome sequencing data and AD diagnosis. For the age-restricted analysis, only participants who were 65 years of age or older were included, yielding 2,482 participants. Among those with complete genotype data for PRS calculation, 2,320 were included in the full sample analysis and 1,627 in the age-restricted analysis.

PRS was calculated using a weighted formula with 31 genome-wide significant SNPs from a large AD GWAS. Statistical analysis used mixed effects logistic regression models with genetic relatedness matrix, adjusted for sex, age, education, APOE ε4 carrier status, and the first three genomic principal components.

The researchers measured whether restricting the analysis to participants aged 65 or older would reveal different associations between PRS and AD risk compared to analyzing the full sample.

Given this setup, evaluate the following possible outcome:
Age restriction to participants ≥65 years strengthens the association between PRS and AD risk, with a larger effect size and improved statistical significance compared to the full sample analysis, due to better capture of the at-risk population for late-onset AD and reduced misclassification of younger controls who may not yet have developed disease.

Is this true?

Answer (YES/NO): NO